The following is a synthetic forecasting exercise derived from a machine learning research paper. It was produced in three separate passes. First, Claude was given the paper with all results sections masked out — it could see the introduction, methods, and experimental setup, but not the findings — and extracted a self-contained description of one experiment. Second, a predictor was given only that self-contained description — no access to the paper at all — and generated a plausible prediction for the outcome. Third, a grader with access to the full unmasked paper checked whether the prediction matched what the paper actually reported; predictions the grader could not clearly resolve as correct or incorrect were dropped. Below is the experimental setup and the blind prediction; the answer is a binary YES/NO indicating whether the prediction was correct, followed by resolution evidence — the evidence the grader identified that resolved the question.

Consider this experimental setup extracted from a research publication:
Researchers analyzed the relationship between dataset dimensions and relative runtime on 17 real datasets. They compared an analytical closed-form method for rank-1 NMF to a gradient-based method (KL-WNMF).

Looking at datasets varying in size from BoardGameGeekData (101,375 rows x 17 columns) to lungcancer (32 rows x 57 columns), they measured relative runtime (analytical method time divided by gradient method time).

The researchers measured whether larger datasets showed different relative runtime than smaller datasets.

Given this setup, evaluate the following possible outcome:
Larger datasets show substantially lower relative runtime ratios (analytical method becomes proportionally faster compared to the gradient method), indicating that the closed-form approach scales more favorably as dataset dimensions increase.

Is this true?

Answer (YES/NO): NO